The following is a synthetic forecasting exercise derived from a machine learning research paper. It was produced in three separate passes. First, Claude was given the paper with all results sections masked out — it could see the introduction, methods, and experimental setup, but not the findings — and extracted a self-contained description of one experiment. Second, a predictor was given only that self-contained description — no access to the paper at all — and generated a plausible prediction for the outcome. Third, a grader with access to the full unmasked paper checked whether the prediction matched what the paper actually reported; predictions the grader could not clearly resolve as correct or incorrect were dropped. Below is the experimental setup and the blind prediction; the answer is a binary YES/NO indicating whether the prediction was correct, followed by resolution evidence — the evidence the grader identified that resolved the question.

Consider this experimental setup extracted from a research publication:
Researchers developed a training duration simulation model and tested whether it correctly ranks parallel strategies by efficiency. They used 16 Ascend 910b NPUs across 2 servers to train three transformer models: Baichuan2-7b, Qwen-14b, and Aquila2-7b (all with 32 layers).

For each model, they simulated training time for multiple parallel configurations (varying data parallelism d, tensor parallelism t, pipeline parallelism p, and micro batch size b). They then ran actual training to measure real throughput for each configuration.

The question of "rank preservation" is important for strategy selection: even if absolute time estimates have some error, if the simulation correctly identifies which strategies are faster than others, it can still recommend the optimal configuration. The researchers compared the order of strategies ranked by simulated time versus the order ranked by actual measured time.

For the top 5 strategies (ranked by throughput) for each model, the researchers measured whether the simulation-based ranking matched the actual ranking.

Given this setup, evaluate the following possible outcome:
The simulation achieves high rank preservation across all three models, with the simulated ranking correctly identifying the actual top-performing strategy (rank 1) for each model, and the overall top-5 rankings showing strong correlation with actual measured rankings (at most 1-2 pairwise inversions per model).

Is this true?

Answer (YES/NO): YES